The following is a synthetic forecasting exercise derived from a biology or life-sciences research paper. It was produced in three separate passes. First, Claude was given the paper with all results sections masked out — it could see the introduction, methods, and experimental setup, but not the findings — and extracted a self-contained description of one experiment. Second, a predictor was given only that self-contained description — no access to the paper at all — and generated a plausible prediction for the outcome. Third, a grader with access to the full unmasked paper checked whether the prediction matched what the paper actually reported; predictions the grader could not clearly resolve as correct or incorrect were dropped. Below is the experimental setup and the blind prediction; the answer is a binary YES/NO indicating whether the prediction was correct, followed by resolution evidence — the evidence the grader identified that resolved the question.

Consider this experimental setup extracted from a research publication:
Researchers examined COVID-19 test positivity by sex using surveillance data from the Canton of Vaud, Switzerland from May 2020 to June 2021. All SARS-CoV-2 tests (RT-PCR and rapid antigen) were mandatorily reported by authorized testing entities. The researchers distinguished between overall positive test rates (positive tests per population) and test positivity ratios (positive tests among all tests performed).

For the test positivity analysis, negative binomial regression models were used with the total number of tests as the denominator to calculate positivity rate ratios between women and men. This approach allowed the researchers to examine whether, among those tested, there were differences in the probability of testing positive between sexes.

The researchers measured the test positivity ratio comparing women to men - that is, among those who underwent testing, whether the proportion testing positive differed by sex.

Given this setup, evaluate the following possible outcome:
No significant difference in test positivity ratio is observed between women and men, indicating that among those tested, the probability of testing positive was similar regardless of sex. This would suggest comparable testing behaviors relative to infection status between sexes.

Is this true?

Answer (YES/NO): NO